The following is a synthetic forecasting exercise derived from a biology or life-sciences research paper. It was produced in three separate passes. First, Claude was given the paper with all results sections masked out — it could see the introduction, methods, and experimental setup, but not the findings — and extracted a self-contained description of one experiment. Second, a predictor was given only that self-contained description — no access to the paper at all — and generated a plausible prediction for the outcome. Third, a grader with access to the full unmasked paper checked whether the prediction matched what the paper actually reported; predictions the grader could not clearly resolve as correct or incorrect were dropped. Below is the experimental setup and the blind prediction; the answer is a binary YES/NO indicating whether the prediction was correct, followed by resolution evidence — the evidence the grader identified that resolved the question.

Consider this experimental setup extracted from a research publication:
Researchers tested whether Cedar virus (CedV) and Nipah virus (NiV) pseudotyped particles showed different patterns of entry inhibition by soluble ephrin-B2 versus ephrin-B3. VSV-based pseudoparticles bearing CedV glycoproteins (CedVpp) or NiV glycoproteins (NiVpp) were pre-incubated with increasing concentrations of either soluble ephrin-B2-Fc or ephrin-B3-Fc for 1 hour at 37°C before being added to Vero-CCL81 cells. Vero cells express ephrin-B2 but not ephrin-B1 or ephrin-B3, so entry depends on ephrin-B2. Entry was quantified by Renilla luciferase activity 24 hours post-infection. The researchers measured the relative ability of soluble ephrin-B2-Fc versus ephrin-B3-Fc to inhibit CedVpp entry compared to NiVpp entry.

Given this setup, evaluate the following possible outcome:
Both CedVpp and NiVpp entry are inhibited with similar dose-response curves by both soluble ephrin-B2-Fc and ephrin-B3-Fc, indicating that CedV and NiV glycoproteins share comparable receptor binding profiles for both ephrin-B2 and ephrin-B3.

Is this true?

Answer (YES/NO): NO